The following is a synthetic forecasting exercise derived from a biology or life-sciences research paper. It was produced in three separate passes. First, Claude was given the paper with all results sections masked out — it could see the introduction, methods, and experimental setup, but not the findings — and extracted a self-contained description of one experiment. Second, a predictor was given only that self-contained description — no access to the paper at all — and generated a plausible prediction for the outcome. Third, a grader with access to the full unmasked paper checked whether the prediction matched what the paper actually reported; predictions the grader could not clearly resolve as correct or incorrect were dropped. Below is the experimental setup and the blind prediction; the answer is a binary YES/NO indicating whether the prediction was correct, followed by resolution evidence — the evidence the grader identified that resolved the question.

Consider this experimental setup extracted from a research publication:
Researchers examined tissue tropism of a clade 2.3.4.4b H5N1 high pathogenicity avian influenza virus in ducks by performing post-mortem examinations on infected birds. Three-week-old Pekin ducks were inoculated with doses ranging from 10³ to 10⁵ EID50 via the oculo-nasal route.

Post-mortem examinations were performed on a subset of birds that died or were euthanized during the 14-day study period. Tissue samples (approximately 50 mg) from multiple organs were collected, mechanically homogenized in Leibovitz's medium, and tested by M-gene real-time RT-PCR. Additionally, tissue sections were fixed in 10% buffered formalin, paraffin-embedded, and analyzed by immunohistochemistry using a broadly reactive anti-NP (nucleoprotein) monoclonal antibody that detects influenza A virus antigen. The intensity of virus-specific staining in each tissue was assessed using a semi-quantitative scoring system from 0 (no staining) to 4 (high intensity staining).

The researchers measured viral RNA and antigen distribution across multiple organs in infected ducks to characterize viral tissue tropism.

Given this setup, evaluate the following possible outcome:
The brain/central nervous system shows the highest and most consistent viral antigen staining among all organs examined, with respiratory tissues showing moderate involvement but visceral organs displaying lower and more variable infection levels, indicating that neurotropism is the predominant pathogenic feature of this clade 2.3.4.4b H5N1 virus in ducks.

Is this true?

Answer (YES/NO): NO